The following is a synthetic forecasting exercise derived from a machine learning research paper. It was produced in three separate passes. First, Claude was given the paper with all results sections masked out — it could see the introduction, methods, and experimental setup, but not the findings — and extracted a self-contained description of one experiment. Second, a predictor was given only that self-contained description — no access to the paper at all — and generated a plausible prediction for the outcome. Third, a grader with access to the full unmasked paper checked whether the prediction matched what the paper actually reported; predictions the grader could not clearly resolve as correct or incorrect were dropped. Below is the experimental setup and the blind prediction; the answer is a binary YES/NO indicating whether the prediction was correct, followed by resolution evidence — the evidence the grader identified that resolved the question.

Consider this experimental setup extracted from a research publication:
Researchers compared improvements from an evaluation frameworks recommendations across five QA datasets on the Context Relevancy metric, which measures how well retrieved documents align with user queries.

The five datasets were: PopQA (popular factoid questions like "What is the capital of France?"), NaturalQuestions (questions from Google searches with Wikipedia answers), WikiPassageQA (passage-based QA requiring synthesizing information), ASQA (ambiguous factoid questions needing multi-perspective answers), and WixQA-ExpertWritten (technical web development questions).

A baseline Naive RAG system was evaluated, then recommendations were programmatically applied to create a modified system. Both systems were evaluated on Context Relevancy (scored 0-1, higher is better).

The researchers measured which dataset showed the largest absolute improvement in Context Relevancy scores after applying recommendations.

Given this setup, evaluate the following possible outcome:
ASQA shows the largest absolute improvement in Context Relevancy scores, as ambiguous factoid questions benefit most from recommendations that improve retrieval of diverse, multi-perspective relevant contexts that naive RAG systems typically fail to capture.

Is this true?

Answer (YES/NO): NO